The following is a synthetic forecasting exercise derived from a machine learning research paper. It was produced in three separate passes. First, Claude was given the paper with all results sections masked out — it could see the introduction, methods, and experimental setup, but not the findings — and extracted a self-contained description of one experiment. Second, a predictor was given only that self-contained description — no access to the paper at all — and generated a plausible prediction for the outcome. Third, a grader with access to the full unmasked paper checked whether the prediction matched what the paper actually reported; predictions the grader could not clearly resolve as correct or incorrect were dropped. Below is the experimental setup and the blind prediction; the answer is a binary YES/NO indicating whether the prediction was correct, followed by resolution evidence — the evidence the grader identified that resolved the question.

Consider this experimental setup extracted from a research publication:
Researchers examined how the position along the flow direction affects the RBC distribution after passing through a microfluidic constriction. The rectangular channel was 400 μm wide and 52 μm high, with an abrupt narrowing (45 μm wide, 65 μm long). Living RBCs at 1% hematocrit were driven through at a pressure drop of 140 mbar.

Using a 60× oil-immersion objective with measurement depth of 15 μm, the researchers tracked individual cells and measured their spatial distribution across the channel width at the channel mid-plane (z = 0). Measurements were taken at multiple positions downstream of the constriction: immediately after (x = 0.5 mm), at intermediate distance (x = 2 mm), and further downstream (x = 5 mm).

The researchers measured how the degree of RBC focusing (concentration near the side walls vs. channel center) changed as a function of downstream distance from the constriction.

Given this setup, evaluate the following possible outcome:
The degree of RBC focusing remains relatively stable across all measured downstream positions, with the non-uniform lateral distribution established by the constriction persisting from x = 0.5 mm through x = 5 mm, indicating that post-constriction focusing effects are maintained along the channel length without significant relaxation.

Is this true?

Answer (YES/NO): YES